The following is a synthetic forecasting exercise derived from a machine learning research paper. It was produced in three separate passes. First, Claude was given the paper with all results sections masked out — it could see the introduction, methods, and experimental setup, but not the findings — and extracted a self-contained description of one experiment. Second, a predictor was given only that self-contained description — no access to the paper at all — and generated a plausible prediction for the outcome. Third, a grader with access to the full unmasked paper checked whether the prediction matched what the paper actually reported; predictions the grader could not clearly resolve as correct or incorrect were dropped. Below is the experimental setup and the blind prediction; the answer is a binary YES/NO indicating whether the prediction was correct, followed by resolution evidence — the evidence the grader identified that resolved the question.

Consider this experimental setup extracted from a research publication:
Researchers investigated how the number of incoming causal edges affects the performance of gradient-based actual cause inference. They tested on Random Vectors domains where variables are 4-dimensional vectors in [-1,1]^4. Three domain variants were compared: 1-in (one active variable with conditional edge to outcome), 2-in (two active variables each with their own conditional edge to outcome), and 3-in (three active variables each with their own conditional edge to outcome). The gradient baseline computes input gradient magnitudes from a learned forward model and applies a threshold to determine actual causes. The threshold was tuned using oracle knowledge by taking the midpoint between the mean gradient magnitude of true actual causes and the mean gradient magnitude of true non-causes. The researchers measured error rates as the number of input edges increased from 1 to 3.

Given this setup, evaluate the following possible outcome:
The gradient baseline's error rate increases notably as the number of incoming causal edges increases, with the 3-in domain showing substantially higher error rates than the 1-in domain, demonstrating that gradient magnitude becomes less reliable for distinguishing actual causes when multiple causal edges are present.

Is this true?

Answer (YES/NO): YES